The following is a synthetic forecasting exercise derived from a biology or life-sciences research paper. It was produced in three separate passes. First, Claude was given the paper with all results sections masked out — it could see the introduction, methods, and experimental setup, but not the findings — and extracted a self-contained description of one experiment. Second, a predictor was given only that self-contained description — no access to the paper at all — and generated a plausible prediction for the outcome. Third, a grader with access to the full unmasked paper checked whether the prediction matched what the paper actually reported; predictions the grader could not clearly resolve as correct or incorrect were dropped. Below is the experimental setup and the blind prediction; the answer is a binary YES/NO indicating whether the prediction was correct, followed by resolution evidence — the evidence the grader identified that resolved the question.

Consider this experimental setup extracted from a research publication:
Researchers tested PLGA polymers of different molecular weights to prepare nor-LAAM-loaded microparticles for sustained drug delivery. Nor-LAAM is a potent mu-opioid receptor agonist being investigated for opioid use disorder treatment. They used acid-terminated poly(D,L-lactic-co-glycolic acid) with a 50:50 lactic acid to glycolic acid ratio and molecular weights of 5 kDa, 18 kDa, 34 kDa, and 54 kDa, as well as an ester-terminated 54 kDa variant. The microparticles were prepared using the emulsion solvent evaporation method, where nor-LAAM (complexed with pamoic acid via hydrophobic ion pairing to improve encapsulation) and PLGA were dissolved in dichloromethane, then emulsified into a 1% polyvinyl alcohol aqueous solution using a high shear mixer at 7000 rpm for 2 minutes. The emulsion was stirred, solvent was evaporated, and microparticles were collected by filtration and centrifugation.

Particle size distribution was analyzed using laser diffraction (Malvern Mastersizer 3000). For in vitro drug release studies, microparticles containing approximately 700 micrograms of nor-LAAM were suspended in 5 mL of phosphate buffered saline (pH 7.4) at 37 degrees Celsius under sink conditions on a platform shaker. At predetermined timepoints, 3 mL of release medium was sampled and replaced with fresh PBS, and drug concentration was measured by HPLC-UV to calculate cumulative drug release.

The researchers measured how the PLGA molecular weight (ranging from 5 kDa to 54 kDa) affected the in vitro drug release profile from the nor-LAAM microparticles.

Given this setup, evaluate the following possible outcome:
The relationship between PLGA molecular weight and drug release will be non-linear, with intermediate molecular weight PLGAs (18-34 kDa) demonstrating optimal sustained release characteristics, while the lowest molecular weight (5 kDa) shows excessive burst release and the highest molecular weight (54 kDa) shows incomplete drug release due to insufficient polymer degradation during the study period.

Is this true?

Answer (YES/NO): NO